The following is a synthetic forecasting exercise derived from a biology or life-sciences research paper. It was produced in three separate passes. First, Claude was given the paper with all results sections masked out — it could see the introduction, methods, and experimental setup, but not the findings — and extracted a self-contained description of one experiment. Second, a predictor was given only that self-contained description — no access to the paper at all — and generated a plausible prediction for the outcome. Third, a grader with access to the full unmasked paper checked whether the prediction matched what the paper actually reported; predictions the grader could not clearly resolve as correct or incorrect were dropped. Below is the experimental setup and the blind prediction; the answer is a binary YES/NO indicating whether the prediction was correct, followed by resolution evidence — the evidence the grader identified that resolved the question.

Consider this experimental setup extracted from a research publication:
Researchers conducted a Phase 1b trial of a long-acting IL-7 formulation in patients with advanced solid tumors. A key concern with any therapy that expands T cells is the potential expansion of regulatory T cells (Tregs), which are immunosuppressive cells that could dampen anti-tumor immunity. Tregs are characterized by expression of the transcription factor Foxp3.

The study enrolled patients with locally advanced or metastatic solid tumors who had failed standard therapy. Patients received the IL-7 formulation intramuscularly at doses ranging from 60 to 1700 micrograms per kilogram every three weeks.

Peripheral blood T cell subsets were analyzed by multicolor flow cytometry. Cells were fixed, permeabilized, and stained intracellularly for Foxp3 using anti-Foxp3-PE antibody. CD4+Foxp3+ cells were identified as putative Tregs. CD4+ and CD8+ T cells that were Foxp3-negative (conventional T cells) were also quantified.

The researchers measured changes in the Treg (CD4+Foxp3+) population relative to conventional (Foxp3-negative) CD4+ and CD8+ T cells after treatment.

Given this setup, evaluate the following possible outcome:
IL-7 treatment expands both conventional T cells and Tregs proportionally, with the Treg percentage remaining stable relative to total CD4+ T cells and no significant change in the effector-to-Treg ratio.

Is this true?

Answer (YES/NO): NO